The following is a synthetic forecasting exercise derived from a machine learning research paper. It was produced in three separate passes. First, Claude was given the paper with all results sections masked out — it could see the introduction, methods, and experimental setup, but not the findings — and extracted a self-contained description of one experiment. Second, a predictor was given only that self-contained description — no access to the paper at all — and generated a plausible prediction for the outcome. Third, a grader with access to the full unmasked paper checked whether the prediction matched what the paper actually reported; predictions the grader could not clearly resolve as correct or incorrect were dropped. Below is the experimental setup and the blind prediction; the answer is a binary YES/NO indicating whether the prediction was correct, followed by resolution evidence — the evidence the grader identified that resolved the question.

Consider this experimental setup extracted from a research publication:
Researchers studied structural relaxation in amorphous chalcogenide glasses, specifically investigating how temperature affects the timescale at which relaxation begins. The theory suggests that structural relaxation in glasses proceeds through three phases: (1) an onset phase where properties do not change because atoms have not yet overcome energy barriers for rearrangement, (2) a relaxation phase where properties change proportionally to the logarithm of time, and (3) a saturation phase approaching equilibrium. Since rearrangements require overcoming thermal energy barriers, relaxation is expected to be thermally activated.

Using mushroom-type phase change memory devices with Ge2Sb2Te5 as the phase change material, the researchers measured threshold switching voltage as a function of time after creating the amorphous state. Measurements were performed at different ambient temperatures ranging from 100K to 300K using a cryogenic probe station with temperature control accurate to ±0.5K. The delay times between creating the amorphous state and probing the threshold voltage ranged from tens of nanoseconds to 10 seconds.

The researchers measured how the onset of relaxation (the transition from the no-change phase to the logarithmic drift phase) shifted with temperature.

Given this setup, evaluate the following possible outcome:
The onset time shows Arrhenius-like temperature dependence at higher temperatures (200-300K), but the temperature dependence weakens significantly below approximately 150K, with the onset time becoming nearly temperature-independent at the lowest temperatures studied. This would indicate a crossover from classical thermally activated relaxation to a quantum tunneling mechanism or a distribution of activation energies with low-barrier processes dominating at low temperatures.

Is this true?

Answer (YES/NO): NO